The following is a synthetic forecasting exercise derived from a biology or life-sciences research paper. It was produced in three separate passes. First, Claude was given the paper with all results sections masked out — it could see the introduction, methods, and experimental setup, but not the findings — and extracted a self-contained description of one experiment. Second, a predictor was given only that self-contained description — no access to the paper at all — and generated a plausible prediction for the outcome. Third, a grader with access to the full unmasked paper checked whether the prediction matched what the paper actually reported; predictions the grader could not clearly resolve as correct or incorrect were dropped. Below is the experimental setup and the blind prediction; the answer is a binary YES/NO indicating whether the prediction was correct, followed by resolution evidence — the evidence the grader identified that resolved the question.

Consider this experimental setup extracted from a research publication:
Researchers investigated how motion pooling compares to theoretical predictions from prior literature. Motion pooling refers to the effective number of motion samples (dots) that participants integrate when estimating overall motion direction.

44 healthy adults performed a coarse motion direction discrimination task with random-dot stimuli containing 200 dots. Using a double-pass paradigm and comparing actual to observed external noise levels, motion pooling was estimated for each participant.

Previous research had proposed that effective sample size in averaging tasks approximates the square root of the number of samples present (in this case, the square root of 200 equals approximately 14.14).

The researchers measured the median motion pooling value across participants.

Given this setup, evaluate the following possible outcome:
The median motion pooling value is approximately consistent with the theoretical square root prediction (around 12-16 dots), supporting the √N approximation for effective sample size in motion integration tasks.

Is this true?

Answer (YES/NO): YES